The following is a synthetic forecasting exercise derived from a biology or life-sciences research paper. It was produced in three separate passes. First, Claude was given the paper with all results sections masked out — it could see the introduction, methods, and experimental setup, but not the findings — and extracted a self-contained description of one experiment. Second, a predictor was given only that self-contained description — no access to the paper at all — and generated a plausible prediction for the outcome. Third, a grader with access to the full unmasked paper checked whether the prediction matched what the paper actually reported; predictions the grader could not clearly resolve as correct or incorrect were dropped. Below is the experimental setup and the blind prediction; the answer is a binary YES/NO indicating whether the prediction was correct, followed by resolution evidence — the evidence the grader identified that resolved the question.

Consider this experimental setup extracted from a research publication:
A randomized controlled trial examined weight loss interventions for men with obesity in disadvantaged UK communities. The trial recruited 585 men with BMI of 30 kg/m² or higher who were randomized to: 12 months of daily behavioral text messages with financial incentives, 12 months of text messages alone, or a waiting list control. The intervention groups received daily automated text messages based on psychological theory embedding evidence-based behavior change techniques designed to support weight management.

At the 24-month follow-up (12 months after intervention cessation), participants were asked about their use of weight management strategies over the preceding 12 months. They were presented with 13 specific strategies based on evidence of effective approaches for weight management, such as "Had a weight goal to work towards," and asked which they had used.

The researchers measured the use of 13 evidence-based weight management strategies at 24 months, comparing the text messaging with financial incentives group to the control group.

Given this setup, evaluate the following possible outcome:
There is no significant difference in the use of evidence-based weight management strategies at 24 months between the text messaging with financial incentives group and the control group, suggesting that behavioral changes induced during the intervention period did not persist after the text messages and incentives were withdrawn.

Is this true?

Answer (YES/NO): YES